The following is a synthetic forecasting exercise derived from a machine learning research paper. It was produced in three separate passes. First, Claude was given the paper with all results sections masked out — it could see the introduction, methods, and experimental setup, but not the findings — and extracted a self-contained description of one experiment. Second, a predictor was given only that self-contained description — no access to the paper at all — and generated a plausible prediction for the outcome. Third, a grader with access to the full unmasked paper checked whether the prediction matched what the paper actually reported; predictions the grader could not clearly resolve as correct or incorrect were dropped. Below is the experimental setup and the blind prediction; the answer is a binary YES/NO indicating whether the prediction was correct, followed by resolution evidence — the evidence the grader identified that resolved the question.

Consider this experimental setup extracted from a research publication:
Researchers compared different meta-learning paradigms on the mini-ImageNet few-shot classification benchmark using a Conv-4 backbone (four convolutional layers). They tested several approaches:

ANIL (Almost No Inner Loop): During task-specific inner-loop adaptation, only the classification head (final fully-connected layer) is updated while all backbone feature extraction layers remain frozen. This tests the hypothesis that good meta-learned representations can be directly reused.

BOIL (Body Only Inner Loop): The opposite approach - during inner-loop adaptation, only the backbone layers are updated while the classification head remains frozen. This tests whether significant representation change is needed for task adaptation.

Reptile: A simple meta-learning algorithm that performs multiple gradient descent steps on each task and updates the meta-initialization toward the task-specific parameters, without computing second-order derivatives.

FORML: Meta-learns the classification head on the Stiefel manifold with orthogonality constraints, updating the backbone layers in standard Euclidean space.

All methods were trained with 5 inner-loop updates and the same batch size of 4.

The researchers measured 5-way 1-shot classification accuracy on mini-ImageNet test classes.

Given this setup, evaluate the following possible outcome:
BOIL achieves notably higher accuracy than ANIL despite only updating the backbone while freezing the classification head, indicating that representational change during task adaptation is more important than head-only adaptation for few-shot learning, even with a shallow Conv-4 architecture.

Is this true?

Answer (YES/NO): YES